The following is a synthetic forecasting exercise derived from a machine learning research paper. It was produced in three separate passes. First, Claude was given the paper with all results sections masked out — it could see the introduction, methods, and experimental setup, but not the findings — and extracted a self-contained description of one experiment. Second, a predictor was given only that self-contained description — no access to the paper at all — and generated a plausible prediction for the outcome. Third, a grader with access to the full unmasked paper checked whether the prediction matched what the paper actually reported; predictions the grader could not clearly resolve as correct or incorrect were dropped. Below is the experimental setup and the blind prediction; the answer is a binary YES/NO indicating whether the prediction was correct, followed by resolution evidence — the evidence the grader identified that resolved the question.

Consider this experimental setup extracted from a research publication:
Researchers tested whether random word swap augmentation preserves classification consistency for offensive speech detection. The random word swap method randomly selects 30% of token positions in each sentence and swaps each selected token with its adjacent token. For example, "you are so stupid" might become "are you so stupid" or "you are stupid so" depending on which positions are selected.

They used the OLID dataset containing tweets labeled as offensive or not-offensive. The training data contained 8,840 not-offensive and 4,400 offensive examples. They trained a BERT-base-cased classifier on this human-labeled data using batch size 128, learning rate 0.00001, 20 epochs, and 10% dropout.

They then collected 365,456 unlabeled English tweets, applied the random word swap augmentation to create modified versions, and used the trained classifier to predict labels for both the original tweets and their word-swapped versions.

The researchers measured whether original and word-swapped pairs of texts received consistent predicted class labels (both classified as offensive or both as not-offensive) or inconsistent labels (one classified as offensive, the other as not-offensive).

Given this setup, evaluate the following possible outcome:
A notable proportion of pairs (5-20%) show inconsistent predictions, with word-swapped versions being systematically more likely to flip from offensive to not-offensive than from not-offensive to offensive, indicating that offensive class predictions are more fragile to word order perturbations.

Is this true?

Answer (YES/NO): NO